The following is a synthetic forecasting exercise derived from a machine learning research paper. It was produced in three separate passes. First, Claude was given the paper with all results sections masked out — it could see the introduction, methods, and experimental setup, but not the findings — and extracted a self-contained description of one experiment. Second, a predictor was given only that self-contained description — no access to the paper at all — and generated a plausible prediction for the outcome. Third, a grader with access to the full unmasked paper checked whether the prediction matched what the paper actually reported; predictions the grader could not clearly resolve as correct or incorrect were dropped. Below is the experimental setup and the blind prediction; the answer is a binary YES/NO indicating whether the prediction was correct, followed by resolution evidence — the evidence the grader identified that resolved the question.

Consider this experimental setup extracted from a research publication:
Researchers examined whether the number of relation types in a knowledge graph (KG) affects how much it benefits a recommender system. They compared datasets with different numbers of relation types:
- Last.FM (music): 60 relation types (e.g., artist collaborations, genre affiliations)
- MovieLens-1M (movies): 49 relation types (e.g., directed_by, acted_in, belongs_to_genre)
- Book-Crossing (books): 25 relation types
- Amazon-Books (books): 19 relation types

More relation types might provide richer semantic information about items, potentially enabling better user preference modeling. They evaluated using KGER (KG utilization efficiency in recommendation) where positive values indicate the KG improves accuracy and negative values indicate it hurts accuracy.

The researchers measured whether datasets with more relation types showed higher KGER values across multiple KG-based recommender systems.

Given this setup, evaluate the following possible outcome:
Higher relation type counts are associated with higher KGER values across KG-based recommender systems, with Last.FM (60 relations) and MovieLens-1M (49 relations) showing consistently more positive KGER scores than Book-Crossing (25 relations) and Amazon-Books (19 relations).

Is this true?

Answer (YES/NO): NO